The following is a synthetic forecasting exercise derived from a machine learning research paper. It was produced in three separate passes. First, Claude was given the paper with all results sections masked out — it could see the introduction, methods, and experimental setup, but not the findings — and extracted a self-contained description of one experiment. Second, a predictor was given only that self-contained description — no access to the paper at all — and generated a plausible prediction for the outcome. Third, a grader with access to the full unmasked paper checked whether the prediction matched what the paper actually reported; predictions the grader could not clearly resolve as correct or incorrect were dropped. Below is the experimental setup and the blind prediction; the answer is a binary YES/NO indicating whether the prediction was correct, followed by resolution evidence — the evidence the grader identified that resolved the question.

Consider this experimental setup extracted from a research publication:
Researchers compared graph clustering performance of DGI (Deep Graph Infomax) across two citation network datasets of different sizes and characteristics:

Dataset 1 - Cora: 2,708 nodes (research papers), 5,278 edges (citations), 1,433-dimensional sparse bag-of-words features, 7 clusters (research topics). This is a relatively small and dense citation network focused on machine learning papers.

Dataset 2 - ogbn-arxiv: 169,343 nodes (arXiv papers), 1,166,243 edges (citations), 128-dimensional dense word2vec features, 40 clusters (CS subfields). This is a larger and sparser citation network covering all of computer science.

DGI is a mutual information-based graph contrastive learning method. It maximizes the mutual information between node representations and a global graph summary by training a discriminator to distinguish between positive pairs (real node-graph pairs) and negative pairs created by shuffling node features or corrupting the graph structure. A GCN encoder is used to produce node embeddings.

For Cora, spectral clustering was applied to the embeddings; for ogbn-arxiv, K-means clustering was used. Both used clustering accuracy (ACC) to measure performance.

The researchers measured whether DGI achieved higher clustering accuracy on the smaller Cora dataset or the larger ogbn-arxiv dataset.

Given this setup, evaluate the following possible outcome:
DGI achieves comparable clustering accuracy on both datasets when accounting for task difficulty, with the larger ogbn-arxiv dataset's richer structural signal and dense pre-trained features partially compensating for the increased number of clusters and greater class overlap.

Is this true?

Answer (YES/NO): NO